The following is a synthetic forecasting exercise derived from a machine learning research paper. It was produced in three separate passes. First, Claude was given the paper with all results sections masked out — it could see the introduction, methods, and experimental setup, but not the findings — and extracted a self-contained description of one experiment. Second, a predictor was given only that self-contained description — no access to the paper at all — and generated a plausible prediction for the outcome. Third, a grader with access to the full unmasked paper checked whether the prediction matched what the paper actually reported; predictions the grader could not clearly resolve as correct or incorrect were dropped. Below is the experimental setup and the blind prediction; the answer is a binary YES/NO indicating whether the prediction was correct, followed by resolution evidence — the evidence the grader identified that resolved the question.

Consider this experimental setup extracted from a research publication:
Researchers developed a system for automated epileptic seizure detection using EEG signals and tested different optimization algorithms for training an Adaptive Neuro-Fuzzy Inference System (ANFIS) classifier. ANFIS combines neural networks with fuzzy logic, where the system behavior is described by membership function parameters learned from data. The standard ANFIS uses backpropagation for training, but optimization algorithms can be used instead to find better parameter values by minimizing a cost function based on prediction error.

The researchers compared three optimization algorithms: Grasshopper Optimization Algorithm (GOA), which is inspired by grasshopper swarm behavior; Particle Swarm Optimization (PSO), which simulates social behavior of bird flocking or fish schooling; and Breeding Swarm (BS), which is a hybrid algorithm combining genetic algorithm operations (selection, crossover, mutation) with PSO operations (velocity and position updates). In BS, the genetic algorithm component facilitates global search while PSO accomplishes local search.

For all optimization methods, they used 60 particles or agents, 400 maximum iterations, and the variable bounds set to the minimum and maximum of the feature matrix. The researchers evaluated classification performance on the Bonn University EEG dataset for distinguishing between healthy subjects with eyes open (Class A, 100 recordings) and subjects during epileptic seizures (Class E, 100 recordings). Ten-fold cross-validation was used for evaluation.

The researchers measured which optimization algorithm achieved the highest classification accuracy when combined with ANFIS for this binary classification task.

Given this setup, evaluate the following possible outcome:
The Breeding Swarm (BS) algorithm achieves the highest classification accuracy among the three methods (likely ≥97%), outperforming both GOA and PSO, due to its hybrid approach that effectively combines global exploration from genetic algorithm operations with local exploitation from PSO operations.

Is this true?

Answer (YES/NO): YES